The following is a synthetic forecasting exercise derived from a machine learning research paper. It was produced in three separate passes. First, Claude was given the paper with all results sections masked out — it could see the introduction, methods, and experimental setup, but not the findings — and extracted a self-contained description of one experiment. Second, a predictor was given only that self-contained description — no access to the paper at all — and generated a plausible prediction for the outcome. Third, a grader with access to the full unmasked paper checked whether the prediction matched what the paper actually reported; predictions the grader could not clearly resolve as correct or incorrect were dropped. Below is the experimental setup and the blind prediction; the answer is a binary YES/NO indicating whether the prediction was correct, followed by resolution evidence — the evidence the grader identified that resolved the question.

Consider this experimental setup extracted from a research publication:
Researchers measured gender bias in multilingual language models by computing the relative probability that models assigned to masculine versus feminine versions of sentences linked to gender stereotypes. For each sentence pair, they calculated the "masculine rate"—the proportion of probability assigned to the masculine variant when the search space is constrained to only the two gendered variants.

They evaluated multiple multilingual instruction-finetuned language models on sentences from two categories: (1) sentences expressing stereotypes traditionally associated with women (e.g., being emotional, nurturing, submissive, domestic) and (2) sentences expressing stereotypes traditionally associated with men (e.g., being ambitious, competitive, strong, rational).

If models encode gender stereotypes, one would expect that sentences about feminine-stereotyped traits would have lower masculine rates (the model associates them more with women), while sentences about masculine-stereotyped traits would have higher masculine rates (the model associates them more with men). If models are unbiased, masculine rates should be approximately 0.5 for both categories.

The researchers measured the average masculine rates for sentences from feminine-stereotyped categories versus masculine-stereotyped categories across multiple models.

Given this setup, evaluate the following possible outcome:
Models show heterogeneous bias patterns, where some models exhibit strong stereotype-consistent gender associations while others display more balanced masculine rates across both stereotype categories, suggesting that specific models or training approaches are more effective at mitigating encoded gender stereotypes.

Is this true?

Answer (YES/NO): NO